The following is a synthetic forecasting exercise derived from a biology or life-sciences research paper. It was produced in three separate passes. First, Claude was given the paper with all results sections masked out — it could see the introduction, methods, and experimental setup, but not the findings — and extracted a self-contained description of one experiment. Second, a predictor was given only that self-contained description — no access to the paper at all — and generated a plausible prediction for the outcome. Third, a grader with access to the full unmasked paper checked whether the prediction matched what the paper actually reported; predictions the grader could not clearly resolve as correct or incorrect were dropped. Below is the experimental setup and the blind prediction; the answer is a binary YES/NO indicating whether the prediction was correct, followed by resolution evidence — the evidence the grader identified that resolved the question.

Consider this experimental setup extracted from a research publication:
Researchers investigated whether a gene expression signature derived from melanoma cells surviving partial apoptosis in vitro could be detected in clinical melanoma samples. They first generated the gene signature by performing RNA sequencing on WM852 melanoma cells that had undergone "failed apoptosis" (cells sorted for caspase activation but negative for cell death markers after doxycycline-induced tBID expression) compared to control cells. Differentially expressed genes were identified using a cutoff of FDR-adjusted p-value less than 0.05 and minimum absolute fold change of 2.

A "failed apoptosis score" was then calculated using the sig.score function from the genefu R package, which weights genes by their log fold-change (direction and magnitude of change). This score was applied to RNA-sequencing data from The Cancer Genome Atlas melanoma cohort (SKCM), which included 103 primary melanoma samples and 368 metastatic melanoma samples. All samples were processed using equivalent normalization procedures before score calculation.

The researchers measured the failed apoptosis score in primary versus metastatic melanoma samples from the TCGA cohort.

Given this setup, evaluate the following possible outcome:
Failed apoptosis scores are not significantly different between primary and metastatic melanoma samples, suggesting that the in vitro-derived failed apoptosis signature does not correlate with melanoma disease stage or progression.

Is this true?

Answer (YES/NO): NO